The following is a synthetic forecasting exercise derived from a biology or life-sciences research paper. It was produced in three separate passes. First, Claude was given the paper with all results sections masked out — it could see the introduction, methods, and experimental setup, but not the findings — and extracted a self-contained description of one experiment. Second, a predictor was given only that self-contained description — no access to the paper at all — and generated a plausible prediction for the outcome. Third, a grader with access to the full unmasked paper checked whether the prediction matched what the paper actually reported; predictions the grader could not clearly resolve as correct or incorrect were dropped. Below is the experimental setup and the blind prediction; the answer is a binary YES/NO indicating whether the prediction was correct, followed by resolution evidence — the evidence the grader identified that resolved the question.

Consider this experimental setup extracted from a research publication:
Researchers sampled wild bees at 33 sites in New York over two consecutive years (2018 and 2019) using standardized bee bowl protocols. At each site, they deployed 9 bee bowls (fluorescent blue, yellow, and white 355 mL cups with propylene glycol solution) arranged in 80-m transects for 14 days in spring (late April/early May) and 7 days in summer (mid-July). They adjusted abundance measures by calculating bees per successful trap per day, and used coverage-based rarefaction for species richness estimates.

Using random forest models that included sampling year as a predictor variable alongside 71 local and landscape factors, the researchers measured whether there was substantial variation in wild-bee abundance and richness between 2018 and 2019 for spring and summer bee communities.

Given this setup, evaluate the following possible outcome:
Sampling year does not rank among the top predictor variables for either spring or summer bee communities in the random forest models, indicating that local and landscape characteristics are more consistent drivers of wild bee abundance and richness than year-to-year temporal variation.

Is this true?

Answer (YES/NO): NO